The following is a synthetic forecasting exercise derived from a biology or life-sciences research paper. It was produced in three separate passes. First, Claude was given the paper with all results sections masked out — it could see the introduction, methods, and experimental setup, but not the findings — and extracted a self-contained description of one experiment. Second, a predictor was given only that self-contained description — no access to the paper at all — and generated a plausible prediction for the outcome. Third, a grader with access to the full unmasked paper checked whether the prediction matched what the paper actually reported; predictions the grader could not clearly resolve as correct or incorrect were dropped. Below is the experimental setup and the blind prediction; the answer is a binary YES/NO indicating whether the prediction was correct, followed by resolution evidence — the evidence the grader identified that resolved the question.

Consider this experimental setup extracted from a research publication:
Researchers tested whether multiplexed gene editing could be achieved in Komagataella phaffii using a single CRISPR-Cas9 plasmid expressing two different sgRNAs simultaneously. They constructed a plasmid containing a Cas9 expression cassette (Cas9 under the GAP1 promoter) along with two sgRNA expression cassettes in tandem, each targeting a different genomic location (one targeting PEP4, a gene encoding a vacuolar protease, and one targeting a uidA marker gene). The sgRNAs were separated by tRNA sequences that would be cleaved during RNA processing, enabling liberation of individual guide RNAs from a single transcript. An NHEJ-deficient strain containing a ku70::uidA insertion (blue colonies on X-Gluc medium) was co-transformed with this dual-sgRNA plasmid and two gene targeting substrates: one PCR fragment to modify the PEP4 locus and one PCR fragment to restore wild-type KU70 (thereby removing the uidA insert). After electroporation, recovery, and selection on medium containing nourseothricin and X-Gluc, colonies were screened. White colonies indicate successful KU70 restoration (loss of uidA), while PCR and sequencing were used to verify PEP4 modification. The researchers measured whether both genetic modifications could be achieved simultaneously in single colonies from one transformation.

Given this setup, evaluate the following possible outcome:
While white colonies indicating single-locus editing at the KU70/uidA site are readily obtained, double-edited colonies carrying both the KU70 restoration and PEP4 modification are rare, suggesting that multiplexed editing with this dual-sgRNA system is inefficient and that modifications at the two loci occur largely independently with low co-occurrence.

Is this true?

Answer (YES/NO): NO